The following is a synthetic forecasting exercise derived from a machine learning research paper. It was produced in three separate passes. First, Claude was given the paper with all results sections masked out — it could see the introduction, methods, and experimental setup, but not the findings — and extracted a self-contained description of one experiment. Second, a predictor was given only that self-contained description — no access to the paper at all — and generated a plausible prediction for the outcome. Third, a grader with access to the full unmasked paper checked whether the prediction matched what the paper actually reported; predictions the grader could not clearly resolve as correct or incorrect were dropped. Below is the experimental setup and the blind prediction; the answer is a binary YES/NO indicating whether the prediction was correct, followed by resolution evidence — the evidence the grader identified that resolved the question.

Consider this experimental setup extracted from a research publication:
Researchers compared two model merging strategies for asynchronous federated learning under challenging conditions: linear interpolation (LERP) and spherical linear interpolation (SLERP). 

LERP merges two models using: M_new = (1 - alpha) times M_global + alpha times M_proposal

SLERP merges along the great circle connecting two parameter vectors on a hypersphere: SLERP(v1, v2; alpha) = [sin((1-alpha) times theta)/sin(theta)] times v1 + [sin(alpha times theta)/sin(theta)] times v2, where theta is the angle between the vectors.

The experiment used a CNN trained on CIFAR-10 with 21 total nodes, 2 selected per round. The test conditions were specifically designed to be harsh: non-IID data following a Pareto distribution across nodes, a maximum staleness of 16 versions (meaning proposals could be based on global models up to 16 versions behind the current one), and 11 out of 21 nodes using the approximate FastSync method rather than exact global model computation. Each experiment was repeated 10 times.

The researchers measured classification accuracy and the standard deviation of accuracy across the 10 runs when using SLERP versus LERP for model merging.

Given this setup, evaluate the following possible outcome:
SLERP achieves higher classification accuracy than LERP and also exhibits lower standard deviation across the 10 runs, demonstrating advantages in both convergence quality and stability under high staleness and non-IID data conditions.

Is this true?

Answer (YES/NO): YES